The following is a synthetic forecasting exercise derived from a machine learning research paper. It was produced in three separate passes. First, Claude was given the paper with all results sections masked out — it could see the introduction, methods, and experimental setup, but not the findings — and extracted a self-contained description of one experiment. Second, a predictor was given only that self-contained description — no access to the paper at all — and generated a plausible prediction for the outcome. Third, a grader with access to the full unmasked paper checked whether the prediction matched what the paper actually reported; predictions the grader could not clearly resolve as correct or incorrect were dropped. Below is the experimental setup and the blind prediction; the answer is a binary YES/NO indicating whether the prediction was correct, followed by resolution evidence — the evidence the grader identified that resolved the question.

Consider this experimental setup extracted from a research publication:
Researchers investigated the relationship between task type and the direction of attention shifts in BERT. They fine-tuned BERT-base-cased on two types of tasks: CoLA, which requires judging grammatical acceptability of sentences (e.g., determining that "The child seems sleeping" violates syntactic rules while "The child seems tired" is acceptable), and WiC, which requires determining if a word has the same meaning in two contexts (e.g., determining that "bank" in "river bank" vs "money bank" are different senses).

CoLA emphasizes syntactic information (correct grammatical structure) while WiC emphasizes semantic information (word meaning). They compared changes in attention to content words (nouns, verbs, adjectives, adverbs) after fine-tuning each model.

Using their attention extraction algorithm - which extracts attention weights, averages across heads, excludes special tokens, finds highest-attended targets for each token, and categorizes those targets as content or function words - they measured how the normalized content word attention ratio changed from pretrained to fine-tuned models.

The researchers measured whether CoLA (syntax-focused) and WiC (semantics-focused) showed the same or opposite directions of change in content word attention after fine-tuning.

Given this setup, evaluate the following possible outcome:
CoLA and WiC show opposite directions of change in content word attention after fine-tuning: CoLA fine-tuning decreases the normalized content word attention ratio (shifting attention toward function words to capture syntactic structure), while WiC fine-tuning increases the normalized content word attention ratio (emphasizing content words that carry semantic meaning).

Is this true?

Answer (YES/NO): YES